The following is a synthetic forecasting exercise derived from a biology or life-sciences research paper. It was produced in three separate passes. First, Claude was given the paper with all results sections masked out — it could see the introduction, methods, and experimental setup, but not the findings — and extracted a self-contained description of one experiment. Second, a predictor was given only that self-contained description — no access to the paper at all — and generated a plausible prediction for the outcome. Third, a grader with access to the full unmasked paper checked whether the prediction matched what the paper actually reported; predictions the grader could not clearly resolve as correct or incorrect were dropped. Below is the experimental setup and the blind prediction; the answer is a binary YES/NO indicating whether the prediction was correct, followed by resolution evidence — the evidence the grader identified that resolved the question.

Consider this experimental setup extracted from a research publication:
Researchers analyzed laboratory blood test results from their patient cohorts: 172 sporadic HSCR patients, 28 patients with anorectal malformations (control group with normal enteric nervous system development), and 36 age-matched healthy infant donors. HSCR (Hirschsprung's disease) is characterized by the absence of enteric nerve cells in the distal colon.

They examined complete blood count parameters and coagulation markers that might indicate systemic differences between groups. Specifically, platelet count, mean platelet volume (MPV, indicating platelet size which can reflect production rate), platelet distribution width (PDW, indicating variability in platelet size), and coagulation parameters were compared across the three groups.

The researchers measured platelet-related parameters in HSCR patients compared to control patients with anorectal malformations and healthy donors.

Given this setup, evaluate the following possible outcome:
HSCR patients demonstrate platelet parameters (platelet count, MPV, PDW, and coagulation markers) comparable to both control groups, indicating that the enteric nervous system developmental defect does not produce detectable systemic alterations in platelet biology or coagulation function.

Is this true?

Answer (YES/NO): NO